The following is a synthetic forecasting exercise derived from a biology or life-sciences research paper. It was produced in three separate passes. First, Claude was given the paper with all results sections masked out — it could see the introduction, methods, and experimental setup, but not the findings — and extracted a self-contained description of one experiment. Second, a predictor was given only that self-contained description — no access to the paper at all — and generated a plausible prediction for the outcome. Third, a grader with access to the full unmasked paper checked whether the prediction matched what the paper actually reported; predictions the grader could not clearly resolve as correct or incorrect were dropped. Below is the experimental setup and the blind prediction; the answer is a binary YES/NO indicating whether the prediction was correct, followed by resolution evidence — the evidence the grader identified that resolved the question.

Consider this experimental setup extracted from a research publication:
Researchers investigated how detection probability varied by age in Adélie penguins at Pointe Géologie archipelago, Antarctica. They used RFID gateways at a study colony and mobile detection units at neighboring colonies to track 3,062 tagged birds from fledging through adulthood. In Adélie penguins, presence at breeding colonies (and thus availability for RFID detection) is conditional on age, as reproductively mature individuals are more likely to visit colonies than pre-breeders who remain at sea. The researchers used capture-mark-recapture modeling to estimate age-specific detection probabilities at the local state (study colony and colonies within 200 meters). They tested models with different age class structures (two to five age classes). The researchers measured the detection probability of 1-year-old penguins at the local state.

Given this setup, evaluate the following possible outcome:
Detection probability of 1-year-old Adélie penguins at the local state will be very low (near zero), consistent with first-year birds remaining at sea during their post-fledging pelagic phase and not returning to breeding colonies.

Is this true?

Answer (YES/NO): YES